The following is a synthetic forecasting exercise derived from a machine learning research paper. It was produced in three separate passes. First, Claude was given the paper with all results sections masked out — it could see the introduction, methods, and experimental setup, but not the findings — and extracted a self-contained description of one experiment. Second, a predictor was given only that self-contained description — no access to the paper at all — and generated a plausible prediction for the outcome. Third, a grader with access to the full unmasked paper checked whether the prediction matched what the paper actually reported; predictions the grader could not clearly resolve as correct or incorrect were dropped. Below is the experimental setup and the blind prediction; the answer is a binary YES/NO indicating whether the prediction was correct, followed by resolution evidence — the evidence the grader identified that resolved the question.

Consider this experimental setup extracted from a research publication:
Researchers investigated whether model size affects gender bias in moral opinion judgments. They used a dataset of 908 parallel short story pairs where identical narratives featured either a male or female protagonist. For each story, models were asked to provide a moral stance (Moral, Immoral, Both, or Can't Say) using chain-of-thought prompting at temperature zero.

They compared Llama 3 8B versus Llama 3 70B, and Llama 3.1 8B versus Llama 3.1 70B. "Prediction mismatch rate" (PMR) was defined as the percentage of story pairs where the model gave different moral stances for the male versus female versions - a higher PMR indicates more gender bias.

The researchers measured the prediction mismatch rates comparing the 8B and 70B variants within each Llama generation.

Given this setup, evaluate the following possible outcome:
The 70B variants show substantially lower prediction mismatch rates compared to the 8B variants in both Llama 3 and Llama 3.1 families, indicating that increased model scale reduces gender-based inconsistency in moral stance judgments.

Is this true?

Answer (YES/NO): NO